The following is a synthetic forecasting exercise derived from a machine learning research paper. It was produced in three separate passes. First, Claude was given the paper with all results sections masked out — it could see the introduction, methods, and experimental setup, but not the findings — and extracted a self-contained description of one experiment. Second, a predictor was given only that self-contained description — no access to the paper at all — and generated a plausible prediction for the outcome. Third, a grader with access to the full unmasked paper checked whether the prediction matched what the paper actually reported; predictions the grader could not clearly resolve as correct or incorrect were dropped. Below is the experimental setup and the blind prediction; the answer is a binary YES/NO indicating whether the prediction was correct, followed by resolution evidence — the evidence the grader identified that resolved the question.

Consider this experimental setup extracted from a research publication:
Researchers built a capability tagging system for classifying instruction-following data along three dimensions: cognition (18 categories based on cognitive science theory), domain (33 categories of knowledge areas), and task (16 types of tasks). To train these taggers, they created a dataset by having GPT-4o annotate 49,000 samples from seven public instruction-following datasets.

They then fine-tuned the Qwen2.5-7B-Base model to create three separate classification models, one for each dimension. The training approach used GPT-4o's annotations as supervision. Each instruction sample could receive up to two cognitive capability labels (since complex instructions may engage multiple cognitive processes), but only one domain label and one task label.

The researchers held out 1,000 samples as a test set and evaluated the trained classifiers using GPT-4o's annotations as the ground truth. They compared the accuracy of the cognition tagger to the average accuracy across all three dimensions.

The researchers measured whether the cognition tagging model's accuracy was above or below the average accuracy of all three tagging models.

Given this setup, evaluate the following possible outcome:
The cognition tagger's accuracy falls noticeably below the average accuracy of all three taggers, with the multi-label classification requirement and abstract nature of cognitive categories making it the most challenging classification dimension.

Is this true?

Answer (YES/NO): NO